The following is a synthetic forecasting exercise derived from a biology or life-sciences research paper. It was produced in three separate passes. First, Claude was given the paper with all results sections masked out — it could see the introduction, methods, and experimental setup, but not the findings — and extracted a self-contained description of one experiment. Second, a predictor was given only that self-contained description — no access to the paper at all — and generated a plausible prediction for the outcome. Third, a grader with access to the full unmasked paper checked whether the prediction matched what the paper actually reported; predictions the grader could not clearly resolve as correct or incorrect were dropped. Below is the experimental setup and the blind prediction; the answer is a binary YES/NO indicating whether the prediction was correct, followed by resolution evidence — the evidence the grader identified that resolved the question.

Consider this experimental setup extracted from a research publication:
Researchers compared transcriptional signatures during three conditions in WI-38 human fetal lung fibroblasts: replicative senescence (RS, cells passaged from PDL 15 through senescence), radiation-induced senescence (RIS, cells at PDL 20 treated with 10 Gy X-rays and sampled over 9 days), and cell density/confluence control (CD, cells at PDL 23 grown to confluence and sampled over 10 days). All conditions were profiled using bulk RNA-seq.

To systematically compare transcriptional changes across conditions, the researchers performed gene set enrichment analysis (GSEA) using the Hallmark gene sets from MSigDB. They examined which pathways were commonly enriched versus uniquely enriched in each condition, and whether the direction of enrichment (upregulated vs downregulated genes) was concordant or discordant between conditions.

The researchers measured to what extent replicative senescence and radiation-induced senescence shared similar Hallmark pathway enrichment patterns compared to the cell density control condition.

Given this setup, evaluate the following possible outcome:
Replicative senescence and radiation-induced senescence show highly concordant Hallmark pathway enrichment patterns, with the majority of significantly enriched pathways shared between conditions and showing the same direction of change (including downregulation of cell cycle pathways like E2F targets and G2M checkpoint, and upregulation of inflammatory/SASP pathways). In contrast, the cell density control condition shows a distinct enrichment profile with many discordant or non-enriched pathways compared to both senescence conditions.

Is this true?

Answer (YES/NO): NO